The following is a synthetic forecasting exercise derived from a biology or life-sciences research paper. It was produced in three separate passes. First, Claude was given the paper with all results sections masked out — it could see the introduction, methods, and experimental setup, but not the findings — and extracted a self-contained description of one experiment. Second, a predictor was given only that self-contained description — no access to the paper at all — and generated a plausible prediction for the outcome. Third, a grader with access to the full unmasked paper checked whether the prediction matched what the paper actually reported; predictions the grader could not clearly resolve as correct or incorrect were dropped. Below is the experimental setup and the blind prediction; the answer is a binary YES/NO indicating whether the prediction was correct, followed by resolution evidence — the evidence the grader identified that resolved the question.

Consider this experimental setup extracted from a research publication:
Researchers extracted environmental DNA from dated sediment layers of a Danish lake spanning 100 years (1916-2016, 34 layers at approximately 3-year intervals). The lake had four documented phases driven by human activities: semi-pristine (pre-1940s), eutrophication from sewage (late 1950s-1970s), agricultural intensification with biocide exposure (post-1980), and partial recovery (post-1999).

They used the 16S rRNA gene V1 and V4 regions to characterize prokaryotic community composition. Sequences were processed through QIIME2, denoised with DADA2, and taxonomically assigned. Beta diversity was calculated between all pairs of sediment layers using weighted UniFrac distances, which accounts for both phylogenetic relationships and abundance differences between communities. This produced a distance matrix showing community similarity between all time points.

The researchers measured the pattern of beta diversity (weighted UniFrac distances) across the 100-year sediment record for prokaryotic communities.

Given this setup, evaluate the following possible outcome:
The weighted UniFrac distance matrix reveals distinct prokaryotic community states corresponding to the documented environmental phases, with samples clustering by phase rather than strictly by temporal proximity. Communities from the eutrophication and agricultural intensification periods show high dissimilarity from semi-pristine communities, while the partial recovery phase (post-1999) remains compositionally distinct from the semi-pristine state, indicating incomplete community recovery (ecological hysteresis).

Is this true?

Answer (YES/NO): YES